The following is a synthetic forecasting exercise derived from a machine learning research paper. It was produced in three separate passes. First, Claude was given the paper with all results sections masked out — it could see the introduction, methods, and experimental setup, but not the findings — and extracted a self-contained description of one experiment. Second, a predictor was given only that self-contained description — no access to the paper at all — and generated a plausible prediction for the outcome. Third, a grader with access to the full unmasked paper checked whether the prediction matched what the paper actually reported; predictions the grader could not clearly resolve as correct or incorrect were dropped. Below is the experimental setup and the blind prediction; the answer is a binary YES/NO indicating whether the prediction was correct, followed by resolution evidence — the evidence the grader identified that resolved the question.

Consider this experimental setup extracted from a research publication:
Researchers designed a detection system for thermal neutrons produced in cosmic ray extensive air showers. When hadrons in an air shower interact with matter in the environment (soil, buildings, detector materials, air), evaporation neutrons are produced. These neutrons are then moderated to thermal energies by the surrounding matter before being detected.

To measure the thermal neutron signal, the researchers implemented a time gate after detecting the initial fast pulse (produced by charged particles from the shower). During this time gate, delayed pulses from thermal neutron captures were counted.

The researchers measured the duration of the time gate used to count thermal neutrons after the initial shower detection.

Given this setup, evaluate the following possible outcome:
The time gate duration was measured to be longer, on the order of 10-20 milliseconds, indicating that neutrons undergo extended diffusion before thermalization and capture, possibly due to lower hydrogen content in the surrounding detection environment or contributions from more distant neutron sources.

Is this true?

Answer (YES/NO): YES